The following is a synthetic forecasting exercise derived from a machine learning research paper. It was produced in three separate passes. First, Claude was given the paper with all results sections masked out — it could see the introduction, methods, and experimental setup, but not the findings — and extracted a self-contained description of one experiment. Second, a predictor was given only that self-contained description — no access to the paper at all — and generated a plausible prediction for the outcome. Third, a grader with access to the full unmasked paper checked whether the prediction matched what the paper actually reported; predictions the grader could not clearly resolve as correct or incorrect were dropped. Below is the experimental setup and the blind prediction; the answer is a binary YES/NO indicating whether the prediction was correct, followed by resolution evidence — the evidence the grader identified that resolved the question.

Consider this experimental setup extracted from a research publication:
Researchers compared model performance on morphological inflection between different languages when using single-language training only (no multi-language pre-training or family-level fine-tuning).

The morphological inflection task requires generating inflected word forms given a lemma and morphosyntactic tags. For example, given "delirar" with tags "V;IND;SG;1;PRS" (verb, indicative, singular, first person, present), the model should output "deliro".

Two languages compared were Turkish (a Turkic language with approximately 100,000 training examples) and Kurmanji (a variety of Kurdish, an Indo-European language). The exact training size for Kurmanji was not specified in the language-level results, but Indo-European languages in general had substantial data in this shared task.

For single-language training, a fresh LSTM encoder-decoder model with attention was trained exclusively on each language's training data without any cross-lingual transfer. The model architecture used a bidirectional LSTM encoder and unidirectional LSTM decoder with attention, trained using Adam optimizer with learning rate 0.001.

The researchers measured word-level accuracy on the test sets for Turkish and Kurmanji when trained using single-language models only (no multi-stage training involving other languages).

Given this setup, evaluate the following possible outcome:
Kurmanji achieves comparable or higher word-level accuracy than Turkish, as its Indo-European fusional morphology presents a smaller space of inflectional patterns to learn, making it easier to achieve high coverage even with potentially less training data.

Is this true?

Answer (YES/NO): NO